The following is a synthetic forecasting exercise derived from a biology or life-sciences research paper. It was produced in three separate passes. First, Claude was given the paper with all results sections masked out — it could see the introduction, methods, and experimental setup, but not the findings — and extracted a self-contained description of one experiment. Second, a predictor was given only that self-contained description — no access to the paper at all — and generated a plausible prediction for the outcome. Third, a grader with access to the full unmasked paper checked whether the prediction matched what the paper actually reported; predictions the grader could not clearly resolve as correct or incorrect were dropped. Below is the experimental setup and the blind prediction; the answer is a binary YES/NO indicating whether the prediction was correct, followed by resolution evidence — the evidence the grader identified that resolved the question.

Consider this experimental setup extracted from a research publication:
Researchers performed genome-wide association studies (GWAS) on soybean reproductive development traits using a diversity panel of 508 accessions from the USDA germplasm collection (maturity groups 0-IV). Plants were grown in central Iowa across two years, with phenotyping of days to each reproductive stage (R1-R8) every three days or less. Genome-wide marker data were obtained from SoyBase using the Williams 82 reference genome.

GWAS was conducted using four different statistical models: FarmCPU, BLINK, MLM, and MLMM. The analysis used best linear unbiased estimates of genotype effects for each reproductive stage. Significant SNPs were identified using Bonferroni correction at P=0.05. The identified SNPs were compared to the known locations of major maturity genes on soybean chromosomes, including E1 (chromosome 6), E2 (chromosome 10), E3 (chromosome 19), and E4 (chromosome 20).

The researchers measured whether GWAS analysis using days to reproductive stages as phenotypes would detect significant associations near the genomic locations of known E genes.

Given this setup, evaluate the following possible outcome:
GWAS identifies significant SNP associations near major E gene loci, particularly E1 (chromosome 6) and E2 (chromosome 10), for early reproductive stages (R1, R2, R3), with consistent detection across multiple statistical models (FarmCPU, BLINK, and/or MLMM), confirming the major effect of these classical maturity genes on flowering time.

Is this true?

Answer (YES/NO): NO